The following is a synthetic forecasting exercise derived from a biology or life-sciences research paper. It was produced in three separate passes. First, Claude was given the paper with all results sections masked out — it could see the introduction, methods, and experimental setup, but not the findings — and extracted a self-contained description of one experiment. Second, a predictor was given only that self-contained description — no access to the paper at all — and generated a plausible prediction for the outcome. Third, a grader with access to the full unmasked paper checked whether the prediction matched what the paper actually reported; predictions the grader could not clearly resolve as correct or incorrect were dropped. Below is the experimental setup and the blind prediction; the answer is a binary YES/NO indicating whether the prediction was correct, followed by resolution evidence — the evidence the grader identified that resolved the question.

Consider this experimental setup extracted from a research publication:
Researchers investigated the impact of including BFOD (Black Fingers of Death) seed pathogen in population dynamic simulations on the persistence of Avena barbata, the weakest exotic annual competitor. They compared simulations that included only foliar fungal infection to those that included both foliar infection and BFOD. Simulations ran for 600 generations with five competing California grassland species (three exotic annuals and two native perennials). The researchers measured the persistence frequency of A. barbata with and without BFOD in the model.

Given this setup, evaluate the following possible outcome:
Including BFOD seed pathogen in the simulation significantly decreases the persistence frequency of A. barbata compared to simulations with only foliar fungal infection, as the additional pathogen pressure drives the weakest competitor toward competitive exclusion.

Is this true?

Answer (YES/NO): YES